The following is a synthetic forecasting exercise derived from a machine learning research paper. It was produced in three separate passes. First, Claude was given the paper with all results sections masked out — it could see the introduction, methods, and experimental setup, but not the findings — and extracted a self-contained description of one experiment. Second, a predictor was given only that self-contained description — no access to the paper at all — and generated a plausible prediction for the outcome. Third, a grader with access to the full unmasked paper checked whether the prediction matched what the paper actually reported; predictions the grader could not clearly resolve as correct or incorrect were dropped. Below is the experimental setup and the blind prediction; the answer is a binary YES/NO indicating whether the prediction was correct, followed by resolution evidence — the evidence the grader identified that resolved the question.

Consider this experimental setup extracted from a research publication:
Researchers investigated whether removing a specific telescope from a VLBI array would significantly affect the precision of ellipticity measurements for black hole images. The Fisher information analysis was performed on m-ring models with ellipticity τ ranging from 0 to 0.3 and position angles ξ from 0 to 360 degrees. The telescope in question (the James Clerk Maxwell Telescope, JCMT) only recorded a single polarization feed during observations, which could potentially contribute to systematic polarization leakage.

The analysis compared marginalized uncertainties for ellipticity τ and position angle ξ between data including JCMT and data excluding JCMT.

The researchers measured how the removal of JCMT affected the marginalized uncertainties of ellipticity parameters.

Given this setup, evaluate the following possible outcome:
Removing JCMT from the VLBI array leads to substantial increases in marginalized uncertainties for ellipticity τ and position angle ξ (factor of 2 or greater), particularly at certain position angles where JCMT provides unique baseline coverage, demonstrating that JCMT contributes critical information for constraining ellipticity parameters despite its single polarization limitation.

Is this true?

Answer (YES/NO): NO